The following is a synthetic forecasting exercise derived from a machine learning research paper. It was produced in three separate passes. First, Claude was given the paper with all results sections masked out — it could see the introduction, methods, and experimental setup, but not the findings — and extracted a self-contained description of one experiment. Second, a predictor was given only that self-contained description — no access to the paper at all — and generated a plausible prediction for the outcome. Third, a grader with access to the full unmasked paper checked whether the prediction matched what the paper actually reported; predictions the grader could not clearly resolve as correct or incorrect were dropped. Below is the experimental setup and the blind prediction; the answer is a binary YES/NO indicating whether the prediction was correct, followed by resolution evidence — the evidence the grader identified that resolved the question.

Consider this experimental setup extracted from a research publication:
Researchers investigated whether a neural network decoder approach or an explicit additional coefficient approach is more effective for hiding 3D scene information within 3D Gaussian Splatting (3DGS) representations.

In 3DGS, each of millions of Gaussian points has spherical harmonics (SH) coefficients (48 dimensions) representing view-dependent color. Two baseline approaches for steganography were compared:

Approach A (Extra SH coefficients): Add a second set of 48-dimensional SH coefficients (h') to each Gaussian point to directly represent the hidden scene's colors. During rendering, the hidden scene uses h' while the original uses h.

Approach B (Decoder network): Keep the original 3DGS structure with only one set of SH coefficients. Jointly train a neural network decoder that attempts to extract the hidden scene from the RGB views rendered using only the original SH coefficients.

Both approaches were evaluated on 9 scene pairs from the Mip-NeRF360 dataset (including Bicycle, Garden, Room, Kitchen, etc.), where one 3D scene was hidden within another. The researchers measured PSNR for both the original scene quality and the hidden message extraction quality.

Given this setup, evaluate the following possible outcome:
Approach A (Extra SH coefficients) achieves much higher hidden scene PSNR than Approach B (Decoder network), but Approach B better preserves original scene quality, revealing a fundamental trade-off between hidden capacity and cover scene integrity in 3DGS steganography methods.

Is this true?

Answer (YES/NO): NO